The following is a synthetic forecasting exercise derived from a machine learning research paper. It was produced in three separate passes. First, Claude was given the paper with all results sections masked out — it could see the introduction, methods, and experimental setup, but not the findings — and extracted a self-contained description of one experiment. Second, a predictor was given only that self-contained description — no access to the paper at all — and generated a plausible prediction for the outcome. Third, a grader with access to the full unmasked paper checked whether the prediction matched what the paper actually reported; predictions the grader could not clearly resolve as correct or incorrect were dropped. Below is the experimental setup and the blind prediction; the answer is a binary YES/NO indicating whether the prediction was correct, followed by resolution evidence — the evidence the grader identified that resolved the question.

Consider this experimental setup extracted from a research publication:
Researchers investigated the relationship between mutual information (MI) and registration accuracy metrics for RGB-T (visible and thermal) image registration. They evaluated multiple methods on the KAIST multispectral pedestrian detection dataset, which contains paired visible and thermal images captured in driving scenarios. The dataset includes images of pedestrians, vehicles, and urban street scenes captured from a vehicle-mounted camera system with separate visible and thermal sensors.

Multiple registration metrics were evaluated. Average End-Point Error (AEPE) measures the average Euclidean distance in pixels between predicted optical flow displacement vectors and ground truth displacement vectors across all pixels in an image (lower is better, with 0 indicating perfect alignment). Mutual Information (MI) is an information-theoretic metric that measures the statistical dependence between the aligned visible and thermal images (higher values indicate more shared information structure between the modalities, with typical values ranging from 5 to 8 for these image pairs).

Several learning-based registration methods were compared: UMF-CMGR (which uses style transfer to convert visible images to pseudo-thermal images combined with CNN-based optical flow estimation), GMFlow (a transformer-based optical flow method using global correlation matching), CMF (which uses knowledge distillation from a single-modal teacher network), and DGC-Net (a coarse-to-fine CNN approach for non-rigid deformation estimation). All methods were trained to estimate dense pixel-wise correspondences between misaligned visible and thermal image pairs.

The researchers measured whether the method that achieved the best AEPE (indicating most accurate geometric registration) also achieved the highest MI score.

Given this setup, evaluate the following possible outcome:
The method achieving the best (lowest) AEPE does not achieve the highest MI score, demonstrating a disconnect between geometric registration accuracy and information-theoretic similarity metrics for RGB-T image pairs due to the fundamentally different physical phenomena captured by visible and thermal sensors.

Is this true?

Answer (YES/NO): YES